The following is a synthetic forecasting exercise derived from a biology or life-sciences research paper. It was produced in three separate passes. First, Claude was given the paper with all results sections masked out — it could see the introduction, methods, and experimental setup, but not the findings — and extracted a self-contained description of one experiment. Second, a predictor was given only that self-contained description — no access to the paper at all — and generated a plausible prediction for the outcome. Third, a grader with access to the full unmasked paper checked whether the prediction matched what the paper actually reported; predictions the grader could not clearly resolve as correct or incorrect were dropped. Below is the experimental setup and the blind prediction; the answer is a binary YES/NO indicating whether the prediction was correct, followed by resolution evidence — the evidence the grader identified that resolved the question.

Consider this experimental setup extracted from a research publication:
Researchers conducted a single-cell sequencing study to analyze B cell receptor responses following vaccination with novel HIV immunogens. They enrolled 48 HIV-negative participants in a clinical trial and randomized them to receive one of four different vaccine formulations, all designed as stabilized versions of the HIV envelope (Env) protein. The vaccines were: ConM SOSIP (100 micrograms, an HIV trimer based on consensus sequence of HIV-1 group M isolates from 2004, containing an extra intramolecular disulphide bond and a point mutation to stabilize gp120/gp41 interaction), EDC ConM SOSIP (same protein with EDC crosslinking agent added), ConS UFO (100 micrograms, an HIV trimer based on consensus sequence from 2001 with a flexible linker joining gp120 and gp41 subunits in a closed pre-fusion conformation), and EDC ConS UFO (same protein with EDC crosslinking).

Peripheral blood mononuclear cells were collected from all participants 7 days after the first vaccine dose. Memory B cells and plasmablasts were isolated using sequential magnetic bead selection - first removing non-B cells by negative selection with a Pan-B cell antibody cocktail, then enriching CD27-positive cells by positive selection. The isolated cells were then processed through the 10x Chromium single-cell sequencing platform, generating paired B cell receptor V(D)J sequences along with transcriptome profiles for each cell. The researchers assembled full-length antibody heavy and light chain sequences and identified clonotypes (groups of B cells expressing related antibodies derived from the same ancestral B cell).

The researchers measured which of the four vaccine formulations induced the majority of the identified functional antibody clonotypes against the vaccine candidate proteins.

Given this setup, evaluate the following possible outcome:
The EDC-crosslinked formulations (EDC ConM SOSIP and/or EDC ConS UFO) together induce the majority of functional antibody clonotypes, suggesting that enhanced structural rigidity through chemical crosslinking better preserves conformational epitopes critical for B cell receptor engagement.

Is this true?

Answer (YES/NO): NO